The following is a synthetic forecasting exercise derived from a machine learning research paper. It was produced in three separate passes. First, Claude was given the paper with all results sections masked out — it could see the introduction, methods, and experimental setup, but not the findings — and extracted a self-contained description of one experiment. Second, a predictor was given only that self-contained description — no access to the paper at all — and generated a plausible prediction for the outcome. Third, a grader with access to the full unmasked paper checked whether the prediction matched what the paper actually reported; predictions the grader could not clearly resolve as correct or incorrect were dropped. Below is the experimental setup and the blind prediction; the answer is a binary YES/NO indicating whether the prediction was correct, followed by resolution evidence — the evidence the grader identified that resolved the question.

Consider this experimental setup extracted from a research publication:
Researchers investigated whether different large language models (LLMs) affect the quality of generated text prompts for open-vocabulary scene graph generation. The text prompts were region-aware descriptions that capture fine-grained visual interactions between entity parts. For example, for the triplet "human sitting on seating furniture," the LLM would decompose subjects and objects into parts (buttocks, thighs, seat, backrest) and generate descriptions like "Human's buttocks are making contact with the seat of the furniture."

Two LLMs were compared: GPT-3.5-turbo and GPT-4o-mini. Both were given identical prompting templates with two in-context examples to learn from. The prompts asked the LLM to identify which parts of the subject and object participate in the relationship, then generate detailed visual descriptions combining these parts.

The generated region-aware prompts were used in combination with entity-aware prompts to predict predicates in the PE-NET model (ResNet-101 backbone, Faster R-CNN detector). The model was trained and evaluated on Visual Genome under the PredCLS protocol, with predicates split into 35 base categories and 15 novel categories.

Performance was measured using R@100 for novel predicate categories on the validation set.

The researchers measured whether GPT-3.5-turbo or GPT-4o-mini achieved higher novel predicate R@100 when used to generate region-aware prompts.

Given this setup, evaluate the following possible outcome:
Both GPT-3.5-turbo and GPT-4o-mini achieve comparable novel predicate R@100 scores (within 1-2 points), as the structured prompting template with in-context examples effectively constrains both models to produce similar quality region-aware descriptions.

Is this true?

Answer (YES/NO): YES